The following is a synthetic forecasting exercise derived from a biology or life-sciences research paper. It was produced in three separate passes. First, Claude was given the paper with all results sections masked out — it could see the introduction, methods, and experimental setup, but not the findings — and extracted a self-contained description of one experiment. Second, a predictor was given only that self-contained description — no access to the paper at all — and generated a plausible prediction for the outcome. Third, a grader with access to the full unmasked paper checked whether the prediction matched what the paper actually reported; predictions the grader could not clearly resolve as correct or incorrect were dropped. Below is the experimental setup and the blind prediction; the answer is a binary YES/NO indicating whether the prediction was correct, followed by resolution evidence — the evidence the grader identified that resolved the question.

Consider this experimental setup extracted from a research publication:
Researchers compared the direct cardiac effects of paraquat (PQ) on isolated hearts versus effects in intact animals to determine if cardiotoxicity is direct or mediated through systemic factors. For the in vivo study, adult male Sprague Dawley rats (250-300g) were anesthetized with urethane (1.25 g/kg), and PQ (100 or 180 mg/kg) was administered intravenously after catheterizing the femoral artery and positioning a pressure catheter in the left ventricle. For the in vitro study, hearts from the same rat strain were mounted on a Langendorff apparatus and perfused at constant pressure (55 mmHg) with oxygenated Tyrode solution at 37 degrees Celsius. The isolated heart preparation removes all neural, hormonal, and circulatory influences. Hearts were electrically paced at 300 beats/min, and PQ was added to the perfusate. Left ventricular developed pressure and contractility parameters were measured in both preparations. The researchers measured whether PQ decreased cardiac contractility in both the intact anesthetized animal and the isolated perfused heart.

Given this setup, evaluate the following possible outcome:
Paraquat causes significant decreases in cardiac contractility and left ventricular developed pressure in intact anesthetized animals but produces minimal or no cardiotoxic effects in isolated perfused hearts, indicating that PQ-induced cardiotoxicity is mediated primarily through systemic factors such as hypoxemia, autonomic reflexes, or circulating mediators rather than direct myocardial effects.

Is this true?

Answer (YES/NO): NO